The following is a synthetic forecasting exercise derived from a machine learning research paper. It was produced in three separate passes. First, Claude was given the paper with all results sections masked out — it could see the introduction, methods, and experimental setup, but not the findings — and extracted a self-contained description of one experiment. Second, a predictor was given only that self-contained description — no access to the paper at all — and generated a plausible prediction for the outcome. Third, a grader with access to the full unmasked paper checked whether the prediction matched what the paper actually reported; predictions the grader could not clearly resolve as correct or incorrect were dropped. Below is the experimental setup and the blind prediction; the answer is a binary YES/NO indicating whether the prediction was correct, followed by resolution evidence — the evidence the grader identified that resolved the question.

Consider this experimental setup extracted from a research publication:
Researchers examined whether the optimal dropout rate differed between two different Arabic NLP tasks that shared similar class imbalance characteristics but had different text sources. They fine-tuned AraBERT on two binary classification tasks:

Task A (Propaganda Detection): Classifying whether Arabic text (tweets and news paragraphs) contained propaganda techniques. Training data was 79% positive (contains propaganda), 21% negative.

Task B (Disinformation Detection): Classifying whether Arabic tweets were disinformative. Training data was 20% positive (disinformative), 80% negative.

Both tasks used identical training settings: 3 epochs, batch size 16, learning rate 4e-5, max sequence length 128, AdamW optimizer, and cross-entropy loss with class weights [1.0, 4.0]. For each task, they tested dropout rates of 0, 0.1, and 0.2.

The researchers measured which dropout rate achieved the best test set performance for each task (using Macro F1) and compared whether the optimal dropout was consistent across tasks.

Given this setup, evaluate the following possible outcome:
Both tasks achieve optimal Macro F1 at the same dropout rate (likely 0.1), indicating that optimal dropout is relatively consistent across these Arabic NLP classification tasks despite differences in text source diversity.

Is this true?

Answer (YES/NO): NO